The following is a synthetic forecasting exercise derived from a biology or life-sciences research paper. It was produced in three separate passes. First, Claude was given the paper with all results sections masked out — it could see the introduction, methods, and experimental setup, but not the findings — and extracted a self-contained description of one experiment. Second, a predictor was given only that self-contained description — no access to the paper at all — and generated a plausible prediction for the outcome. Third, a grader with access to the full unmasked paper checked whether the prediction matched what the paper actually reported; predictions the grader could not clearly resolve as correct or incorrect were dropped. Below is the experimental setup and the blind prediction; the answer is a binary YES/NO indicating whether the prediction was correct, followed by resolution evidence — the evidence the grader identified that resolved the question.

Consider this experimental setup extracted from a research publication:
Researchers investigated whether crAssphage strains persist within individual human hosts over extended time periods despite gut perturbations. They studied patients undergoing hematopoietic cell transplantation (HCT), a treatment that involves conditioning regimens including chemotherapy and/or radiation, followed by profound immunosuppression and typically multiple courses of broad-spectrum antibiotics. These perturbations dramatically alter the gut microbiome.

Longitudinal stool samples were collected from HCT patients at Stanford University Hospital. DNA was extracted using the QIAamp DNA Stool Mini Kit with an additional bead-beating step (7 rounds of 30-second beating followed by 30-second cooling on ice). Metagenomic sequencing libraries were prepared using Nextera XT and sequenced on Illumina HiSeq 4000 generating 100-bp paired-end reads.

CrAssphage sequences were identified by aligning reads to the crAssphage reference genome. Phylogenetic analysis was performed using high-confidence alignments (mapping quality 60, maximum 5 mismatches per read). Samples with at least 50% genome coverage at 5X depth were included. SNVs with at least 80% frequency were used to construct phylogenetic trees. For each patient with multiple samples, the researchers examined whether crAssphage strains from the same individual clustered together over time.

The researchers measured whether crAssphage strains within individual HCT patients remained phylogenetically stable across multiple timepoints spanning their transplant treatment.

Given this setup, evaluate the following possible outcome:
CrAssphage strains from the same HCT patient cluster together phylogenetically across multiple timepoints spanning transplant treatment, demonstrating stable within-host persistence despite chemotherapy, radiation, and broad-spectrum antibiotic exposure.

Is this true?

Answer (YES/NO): YES